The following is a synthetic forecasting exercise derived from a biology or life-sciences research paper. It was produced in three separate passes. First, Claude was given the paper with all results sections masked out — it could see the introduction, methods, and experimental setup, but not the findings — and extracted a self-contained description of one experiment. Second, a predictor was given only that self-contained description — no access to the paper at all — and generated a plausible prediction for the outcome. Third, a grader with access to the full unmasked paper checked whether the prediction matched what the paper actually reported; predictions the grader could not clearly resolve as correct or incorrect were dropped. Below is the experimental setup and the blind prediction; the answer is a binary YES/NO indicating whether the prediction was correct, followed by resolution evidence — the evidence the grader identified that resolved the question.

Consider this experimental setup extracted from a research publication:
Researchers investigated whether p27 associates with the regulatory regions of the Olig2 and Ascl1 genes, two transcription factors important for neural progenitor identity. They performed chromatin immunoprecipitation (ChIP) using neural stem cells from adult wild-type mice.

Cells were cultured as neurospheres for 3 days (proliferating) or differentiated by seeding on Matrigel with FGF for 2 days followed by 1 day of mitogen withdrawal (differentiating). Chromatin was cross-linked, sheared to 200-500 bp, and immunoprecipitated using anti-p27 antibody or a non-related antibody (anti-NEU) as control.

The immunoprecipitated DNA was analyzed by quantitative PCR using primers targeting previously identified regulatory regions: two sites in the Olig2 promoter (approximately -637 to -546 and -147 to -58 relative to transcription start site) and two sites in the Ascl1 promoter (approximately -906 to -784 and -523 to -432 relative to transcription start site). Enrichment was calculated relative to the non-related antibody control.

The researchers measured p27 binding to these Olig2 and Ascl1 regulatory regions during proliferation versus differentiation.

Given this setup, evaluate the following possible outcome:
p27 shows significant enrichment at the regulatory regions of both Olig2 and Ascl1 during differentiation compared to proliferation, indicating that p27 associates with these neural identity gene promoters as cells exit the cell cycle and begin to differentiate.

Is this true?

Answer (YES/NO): YES